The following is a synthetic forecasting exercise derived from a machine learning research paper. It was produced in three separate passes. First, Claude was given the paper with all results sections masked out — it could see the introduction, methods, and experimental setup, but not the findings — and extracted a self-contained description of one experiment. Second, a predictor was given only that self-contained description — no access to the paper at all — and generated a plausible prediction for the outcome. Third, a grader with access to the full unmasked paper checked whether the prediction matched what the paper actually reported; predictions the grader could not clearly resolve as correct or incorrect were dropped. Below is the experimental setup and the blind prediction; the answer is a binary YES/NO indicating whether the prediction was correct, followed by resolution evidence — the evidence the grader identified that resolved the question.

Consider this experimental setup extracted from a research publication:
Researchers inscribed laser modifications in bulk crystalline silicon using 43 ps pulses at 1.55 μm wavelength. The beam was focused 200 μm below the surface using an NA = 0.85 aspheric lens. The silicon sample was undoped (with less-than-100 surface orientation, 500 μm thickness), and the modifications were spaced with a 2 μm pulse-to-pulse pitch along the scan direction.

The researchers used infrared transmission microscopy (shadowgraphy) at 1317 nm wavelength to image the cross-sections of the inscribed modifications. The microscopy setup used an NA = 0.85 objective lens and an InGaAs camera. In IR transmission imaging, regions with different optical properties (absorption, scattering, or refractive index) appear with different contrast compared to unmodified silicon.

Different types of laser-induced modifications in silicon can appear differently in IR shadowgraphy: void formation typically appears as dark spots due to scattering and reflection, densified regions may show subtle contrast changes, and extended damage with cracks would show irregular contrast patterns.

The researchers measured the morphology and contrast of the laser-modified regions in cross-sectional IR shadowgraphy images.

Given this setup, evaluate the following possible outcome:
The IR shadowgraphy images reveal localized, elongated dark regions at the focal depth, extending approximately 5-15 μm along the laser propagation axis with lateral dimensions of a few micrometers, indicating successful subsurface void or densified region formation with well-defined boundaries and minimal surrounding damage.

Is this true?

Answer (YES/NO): NO